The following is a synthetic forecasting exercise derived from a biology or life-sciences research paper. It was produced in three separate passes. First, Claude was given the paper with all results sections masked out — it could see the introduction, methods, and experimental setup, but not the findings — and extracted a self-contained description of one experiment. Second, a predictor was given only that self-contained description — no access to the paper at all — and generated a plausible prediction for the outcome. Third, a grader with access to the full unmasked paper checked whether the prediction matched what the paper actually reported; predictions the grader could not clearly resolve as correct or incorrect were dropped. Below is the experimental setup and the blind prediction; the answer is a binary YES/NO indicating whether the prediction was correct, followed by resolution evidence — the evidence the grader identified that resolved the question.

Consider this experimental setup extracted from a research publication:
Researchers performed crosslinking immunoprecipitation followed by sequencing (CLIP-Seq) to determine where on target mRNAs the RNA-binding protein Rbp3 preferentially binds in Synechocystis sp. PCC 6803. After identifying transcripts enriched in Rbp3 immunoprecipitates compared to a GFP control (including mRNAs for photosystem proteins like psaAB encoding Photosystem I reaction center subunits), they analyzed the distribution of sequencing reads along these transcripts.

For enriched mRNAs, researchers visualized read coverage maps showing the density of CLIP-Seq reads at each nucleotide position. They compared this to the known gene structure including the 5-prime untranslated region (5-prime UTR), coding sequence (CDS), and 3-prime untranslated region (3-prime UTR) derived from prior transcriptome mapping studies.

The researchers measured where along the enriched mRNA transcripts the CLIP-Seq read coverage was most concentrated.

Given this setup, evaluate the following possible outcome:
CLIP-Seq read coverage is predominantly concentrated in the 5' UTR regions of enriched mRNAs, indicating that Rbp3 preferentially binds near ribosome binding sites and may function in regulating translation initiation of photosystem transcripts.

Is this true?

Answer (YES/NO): NO